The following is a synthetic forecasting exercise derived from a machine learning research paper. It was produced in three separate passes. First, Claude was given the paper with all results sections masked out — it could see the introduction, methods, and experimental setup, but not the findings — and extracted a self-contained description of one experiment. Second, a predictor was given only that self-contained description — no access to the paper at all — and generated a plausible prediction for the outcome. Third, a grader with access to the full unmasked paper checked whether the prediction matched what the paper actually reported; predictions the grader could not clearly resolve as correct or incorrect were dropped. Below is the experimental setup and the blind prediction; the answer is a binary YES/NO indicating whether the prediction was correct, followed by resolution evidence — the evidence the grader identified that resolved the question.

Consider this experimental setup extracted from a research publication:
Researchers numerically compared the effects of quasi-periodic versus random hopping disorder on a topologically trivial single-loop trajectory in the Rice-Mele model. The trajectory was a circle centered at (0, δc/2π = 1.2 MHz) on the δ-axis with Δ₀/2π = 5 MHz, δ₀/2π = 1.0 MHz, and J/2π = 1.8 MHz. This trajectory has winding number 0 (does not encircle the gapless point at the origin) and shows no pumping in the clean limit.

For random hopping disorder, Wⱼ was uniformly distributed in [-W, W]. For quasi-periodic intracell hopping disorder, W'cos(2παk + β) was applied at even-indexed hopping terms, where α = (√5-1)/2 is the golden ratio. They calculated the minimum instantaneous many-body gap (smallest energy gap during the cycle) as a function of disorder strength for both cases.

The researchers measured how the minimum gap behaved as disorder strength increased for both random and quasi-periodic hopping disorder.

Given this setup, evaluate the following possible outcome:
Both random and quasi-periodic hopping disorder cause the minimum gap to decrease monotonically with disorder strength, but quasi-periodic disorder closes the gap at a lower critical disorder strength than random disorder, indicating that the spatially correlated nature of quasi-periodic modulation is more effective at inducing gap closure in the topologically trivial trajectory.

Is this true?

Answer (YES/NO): NO